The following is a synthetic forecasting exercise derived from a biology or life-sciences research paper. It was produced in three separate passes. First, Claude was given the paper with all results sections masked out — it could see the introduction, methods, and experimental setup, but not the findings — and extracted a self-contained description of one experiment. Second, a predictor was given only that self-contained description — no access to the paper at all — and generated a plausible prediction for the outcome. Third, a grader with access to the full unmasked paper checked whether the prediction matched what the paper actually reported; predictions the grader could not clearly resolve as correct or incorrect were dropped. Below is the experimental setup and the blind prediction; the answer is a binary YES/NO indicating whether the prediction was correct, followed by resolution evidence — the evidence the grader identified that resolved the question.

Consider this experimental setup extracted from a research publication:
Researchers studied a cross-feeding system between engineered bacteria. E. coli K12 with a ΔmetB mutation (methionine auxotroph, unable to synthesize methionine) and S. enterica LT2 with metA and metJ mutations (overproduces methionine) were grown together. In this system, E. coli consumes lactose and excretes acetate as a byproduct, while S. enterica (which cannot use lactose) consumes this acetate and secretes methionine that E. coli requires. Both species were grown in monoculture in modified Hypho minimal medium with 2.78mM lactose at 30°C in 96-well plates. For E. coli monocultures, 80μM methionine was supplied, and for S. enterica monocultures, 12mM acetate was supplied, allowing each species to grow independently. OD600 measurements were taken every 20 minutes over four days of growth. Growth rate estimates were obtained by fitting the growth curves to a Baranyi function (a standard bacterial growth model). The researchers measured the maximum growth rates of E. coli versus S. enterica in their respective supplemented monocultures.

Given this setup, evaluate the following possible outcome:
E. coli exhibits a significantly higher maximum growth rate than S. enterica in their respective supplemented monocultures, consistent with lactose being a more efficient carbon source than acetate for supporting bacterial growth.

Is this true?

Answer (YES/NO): YES